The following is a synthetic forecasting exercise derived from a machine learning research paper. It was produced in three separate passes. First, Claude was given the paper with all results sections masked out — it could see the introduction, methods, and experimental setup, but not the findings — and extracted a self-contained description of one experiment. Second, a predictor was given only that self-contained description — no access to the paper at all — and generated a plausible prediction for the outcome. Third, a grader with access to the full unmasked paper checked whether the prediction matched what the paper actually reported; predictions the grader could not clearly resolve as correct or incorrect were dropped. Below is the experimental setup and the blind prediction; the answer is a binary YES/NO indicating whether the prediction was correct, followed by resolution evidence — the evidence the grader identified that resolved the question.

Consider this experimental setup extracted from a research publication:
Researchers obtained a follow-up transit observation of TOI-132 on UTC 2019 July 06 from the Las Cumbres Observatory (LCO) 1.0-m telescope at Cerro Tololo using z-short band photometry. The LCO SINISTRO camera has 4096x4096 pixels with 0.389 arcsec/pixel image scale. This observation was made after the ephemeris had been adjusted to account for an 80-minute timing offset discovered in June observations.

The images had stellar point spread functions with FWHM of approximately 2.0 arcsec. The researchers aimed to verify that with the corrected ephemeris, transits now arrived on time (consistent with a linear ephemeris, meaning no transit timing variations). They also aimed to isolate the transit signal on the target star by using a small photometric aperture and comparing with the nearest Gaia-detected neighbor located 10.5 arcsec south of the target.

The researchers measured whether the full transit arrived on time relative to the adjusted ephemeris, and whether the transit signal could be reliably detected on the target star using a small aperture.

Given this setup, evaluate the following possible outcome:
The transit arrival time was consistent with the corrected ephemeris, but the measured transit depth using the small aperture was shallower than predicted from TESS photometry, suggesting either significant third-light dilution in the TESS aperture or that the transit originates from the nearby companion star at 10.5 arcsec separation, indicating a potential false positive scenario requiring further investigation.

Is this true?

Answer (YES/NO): NO